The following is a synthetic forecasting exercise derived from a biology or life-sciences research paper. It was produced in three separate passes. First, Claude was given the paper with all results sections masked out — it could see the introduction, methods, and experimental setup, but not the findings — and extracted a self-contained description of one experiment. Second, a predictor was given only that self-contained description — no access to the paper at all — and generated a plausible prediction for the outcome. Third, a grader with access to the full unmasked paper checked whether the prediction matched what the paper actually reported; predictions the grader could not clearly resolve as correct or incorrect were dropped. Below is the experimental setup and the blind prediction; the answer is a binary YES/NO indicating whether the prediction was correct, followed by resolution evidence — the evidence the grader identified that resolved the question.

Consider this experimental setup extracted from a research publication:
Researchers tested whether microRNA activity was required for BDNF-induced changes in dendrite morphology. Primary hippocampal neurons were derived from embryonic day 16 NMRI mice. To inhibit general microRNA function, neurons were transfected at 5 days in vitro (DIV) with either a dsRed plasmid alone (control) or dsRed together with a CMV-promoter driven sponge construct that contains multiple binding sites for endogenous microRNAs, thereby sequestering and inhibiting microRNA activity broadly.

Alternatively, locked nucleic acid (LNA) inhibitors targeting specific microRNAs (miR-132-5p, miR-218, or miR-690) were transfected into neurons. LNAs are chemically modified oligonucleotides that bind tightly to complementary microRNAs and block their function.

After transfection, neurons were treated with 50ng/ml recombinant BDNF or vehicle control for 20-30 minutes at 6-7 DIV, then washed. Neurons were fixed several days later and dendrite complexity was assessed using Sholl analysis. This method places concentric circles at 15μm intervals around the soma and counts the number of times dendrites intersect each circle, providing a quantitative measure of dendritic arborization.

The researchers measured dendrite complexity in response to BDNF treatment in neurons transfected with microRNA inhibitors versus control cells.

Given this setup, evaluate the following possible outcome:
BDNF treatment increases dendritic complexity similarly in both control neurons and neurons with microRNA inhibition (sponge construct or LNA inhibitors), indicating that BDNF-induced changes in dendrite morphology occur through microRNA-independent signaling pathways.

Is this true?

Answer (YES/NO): NO